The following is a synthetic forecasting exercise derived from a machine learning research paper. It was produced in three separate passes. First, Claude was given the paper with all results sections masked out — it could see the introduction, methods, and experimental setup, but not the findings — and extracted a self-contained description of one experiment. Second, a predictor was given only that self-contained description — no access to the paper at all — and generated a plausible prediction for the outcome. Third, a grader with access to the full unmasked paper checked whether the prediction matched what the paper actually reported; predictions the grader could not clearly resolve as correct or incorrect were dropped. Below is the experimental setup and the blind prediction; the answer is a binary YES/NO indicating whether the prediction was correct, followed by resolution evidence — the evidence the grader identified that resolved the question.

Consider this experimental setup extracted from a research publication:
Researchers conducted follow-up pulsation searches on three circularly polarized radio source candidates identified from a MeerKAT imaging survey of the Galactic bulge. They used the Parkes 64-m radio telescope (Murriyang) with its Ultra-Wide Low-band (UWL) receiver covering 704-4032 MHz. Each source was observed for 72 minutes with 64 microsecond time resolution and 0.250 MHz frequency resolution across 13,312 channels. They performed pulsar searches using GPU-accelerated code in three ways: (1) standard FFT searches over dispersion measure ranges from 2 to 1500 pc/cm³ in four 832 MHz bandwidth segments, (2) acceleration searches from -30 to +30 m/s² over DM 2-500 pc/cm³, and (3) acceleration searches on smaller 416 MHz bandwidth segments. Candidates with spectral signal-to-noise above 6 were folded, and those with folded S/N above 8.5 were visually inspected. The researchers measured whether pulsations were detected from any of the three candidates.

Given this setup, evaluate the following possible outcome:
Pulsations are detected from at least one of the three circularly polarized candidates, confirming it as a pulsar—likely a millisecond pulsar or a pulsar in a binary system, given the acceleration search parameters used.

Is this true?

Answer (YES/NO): NO